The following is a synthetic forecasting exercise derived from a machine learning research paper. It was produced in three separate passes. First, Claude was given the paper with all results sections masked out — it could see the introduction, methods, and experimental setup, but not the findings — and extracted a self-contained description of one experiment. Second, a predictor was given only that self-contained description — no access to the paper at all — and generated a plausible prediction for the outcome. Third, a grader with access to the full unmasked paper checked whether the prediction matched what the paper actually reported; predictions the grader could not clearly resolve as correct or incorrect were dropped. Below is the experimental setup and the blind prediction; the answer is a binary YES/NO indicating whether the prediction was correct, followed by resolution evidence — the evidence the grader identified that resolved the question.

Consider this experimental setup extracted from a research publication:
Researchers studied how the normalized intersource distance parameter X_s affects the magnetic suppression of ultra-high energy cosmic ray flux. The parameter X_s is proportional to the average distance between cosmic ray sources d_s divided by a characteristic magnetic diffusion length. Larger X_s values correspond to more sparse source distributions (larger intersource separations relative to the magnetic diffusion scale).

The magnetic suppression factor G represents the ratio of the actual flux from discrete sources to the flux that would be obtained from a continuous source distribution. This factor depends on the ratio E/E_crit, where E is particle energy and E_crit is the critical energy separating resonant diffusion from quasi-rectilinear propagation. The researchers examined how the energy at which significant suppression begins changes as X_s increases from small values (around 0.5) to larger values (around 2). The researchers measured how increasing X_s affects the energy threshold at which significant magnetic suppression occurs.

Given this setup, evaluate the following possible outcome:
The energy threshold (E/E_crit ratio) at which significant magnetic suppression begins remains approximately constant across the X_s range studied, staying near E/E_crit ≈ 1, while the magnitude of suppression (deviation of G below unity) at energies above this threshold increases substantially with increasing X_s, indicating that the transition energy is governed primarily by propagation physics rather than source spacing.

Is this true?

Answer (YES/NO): NO